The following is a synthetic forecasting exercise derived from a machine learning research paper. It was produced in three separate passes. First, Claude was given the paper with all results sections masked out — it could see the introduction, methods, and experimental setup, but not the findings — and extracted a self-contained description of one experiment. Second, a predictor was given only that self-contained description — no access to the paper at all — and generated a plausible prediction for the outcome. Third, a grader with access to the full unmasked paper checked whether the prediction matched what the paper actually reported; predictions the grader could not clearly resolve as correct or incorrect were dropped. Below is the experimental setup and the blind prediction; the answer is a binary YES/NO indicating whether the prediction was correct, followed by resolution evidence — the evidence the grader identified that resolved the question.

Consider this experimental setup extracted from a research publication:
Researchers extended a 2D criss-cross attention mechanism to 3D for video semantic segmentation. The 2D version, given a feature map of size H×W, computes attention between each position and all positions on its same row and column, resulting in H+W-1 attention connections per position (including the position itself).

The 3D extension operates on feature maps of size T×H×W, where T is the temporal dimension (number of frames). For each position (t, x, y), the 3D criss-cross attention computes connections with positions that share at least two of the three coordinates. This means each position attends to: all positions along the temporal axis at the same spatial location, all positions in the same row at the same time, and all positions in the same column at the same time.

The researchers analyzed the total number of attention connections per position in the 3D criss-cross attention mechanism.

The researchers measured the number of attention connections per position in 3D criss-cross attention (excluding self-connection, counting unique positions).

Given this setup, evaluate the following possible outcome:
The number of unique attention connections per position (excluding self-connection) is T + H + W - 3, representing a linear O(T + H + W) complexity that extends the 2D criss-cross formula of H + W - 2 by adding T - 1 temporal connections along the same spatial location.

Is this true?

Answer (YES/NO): YES